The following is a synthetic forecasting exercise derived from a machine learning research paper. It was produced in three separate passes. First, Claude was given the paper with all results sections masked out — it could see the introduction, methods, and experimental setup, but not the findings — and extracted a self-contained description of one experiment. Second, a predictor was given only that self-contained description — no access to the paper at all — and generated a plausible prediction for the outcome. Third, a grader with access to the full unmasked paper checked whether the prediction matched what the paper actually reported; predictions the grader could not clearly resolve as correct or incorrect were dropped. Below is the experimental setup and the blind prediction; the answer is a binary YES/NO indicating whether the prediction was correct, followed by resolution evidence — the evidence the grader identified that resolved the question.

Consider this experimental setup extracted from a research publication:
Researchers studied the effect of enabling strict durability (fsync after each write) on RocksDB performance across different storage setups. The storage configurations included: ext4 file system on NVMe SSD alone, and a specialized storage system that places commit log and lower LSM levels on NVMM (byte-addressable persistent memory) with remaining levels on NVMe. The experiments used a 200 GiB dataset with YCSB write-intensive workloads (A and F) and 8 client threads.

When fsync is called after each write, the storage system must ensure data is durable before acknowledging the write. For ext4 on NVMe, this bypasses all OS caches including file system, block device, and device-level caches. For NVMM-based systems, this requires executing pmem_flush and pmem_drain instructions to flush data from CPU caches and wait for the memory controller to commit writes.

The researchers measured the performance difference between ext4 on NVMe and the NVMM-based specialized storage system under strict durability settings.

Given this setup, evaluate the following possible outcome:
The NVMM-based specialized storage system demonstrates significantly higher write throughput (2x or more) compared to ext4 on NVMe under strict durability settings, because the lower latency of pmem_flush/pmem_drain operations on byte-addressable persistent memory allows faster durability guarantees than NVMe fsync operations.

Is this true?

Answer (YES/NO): YES